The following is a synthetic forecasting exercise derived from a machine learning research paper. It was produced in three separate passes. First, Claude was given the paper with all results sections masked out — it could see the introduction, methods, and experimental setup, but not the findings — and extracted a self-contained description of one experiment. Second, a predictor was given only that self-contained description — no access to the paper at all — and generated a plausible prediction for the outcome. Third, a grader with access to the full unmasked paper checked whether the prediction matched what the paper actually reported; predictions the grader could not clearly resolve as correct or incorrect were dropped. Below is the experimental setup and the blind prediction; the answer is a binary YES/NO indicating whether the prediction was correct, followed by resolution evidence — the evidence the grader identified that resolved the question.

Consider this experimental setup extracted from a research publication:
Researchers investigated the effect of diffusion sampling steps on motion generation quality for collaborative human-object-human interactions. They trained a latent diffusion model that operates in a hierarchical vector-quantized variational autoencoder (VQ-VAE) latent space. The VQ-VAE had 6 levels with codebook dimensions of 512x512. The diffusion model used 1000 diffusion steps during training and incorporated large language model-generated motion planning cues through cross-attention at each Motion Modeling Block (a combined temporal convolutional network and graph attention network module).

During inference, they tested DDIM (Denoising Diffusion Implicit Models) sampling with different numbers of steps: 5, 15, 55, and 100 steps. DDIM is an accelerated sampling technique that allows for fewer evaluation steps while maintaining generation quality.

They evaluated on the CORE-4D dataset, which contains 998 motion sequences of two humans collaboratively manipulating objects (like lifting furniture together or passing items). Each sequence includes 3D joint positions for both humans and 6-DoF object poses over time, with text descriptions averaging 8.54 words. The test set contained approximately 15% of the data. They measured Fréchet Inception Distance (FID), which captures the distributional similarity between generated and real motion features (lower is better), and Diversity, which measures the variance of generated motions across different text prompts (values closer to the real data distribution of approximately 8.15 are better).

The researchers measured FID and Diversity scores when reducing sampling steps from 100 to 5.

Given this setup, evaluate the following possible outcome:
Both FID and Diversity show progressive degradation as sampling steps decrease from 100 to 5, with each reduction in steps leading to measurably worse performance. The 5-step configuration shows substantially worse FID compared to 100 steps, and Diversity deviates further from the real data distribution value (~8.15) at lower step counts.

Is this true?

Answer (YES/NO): YES